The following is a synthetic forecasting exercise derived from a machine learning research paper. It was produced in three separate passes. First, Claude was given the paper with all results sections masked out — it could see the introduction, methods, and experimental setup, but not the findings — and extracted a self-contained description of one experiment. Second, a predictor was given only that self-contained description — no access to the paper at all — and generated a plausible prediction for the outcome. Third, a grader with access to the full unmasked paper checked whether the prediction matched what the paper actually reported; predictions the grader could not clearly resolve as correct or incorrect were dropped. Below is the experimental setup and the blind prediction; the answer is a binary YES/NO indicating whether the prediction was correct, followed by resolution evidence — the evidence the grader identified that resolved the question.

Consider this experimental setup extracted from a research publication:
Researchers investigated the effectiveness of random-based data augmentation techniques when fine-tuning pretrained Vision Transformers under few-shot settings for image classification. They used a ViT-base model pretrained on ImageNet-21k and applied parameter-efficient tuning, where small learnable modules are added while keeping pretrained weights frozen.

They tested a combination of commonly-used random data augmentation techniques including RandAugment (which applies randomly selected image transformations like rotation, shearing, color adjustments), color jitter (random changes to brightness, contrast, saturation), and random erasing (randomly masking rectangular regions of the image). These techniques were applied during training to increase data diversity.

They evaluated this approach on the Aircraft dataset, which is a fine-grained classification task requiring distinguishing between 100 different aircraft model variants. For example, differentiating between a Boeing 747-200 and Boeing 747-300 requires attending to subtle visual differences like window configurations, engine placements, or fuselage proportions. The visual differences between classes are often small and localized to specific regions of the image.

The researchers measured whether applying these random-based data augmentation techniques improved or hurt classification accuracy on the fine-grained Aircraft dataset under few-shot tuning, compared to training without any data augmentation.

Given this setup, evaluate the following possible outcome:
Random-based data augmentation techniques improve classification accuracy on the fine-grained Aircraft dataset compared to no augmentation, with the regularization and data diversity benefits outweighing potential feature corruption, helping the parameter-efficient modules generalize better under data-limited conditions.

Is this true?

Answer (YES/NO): NO